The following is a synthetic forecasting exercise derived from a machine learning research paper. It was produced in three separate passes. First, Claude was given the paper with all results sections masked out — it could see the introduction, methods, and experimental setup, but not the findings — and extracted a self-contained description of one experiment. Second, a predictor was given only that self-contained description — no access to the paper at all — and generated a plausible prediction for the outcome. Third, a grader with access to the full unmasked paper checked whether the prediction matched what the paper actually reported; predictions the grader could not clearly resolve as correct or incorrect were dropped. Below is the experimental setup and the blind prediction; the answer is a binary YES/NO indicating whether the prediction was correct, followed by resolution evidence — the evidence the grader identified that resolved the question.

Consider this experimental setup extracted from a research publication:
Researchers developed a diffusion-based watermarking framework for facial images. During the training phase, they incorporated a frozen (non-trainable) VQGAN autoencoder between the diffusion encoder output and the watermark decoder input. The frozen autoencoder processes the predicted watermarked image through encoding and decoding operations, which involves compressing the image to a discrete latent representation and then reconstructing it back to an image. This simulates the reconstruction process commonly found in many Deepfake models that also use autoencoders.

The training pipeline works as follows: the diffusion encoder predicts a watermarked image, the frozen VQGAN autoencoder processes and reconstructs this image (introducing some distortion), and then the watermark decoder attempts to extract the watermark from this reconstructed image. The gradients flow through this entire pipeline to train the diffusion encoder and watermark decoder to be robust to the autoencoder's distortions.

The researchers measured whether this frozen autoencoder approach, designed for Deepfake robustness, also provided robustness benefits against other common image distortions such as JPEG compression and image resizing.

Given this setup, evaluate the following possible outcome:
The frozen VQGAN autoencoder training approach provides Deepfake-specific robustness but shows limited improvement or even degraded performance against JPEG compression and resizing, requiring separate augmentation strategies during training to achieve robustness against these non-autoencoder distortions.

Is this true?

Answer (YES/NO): NO